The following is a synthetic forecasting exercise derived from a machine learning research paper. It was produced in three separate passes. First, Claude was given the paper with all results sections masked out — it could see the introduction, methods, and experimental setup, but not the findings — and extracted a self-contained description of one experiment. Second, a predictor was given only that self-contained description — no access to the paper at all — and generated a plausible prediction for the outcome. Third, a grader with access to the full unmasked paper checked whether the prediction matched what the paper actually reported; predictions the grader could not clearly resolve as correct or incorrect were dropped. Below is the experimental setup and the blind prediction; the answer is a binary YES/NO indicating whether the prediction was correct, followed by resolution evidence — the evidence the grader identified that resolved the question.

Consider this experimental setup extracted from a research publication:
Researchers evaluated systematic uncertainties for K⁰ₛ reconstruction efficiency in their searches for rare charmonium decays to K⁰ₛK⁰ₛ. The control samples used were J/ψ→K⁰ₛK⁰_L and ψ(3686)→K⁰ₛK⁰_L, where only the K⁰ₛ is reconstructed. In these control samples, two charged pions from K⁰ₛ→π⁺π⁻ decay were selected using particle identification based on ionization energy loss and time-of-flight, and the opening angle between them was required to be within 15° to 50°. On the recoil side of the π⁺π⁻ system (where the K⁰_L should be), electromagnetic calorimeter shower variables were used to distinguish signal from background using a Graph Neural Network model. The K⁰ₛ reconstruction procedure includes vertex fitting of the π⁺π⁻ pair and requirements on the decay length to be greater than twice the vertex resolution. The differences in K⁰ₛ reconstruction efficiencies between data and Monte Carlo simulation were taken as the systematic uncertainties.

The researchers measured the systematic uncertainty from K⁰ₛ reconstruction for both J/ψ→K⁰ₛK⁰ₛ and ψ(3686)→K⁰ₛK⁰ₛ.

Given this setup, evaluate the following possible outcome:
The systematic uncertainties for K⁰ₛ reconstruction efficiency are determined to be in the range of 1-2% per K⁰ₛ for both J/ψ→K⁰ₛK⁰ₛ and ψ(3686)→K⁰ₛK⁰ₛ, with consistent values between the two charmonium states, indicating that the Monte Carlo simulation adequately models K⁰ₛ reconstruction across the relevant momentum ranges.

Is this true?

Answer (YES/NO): NO